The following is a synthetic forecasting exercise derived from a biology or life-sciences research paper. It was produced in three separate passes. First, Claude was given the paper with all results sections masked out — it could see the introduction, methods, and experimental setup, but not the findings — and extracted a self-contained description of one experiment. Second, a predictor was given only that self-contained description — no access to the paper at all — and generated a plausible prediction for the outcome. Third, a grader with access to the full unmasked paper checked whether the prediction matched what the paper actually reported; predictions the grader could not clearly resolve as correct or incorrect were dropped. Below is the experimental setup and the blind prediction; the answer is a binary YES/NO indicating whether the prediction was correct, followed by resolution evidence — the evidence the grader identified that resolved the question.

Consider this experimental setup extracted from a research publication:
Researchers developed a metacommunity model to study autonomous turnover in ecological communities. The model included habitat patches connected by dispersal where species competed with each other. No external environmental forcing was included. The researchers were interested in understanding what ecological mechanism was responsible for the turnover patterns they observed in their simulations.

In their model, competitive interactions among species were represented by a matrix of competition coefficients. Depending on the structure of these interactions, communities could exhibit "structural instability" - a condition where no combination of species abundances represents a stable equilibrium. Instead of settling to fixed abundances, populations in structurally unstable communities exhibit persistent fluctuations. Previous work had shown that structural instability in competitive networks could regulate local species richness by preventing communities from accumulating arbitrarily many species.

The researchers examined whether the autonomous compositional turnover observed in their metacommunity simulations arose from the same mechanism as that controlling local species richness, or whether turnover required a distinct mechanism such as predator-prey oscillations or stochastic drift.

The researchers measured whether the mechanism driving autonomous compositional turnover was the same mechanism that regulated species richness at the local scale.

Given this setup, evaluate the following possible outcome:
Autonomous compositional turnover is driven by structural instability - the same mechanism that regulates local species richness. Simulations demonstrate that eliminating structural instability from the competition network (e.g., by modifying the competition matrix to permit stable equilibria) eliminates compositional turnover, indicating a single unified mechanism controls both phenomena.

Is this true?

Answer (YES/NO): YES